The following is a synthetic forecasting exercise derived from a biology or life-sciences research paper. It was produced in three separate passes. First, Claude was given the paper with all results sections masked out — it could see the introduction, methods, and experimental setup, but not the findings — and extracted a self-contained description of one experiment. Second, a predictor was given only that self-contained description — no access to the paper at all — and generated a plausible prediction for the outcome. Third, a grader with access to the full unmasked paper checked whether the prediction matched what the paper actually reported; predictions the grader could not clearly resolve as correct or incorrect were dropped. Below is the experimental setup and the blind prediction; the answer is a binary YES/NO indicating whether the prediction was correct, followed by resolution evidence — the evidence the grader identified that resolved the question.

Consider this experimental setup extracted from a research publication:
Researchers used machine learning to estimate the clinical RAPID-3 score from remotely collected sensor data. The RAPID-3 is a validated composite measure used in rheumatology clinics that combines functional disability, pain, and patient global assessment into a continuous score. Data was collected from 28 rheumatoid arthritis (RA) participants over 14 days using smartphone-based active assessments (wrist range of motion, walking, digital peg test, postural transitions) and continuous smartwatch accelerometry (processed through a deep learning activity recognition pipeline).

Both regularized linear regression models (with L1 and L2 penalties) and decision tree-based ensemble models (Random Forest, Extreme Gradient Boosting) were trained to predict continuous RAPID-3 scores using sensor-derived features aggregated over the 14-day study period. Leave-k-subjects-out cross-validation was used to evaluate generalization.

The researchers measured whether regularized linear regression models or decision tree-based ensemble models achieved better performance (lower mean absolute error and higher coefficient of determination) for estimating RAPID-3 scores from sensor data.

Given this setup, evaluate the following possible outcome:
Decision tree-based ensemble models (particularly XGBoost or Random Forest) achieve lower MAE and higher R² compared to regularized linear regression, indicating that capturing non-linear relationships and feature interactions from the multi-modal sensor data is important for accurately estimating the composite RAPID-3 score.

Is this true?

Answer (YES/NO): NO